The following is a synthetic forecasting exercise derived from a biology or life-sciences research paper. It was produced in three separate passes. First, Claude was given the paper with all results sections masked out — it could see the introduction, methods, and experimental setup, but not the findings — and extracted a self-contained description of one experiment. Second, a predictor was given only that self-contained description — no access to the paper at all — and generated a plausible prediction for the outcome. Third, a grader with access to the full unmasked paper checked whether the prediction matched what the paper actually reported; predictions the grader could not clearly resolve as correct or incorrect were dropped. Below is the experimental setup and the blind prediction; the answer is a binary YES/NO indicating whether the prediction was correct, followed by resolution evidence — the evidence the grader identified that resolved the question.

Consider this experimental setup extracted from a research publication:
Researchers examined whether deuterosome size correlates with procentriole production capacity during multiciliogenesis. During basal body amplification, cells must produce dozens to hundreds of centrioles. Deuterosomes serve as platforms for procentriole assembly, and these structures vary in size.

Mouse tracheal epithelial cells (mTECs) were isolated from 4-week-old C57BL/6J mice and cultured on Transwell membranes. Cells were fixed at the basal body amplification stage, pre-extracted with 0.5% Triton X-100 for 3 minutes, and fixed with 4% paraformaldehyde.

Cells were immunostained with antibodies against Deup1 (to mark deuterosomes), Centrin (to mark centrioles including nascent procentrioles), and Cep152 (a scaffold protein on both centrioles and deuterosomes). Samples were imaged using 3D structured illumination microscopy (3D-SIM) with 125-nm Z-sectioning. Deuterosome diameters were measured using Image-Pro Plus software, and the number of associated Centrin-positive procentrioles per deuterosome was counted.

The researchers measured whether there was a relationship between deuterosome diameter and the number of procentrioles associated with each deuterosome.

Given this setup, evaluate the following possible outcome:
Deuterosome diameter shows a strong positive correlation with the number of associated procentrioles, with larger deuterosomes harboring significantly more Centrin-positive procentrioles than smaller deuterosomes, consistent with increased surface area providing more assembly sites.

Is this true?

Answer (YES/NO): YES